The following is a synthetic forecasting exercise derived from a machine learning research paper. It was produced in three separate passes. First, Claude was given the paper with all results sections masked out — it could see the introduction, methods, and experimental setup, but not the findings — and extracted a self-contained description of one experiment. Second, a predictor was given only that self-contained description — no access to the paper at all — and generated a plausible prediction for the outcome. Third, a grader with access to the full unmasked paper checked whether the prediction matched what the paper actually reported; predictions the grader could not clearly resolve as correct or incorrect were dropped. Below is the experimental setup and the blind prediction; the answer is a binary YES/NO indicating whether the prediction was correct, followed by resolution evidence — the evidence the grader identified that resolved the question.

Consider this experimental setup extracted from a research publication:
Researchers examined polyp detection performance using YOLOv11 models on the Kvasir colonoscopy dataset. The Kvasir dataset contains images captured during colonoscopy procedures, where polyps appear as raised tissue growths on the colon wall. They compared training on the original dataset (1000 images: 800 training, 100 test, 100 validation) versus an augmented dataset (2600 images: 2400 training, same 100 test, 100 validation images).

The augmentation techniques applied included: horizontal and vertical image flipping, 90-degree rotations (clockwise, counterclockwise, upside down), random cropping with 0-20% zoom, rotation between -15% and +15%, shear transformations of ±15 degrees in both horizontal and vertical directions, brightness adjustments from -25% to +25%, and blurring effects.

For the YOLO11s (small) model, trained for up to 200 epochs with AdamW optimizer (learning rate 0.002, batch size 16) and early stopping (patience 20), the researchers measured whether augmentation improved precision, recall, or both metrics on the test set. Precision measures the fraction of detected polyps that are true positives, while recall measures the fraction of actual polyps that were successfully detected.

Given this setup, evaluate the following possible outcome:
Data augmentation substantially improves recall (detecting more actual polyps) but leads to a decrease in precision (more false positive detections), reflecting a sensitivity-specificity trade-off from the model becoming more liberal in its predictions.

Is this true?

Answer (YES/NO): YES